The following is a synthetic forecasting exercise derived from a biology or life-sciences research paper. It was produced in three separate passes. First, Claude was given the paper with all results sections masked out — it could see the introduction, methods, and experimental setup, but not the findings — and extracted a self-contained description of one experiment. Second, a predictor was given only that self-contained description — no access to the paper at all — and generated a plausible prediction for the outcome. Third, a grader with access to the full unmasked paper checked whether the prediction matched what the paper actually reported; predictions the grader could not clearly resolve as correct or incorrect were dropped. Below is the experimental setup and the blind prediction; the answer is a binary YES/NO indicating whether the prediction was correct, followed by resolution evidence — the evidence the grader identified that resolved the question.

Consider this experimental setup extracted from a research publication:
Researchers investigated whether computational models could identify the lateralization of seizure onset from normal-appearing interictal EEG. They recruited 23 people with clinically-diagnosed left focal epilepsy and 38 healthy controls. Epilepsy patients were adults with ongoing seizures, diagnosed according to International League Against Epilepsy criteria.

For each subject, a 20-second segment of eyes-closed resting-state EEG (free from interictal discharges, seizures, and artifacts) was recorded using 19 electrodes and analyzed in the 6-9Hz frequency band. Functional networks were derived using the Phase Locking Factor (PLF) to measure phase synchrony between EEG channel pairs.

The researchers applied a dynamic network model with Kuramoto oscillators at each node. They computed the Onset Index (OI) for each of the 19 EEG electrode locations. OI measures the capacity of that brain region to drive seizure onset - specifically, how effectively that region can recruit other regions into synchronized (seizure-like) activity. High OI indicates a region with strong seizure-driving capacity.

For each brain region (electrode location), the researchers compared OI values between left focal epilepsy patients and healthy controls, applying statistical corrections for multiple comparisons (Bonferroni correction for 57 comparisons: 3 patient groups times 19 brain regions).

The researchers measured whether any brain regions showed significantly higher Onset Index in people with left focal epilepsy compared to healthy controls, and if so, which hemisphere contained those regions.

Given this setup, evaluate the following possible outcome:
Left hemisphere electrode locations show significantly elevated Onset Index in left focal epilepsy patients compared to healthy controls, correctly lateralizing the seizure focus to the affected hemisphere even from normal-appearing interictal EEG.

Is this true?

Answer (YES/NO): YES